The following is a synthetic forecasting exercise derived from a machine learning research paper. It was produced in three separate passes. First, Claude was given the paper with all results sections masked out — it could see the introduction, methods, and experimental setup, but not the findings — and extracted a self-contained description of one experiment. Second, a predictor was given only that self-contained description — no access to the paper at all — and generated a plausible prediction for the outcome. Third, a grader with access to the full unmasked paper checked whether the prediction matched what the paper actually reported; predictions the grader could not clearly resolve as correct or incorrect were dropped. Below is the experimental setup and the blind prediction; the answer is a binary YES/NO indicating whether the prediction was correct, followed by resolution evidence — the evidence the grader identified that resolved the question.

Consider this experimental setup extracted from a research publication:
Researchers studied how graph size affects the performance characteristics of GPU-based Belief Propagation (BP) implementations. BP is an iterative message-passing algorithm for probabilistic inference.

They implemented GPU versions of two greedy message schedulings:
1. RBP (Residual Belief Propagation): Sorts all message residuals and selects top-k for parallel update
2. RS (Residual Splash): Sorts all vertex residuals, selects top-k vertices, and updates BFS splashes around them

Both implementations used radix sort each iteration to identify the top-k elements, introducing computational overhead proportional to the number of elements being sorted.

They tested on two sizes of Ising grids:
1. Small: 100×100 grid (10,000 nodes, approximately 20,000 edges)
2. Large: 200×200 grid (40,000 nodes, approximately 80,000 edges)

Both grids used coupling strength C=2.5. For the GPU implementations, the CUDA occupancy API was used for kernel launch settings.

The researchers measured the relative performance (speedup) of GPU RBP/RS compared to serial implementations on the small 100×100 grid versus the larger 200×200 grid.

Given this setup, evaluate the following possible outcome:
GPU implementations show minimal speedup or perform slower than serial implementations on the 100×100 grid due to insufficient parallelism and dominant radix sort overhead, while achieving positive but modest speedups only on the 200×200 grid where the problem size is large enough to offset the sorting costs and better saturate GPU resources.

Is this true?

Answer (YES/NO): NO